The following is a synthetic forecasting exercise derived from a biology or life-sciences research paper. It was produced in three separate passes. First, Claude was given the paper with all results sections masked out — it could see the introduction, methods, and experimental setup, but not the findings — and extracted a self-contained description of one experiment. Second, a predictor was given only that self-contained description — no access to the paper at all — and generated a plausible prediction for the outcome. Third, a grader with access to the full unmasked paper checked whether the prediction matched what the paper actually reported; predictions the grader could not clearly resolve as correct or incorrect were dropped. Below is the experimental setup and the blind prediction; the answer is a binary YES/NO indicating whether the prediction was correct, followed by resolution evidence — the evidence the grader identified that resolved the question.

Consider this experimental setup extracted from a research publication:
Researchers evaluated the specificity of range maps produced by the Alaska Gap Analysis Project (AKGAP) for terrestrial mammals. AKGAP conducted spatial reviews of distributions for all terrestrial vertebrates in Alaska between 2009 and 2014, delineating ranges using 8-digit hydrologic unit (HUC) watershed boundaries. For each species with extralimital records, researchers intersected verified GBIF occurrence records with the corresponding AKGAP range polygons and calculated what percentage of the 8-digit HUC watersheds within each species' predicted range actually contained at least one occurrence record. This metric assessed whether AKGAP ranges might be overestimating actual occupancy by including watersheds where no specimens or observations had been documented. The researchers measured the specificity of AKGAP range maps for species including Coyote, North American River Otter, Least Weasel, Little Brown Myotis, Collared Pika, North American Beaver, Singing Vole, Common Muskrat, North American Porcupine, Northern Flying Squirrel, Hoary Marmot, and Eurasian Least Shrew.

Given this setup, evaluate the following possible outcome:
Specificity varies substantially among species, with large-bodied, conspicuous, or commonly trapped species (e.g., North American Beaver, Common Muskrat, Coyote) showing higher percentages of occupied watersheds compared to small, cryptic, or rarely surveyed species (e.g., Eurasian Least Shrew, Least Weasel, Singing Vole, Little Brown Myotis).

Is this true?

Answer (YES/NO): NO